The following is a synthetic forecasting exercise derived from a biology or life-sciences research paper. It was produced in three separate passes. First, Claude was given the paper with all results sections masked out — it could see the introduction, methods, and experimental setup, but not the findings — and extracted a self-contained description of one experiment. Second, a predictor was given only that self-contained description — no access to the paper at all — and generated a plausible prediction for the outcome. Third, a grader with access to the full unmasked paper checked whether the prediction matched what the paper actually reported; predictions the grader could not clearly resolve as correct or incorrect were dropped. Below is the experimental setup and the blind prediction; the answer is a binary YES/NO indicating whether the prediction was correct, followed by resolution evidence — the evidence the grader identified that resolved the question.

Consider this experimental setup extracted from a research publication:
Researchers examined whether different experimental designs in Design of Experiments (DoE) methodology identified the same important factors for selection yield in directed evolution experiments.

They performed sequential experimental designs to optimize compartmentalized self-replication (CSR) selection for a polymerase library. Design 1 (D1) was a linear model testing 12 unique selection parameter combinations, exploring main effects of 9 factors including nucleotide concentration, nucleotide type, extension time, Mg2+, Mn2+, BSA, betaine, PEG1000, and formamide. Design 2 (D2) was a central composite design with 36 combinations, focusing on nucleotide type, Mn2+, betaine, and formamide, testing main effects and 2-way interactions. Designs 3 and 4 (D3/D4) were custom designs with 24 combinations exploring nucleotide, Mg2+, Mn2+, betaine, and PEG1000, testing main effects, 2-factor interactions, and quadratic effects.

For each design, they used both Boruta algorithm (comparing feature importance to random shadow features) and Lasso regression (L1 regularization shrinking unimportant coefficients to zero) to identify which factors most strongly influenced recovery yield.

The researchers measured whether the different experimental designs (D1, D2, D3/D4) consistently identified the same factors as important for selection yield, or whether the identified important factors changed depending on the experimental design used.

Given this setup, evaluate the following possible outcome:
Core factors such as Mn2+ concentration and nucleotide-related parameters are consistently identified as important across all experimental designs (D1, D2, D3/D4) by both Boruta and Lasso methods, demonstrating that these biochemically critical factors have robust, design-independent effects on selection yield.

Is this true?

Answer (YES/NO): NO